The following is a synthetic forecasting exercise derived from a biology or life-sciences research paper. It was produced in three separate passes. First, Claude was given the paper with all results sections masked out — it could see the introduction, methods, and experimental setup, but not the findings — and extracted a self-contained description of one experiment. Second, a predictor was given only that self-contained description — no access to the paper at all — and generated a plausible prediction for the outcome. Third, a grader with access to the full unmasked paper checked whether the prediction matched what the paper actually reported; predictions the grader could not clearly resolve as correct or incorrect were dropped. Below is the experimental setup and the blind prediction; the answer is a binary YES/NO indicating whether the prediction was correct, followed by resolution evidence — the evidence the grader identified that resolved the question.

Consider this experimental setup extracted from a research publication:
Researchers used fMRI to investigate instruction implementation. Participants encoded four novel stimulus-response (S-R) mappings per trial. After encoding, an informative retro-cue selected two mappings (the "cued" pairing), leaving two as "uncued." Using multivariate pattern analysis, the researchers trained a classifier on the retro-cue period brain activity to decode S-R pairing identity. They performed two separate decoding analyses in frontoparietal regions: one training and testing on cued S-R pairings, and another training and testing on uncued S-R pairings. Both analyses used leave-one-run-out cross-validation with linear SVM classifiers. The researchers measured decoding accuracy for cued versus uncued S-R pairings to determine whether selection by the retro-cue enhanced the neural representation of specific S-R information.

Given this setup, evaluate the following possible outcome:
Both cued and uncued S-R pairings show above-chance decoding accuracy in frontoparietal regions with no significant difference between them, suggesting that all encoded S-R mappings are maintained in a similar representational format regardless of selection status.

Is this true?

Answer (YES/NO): NO